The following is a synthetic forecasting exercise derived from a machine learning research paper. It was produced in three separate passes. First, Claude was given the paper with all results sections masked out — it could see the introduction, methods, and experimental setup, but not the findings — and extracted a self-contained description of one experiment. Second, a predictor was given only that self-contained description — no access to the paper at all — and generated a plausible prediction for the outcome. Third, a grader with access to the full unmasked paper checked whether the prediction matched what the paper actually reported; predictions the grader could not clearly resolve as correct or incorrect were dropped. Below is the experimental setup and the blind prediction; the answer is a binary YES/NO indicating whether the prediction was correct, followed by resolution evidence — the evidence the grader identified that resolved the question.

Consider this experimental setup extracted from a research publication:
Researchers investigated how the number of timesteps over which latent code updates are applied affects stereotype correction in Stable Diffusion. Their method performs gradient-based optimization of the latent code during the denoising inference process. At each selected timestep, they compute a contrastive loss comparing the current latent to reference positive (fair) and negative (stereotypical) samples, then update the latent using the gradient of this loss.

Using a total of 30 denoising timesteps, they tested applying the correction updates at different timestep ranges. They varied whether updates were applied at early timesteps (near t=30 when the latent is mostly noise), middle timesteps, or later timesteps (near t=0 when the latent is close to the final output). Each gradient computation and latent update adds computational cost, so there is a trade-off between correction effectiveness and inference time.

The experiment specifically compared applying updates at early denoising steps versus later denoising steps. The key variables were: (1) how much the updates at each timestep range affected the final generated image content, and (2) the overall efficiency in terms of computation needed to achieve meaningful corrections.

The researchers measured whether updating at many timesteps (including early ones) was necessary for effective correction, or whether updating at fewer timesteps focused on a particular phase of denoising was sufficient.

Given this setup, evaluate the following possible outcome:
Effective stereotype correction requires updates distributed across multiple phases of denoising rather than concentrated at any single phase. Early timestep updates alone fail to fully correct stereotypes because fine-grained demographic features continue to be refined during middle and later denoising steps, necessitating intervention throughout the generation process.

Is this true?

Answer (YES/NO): NO